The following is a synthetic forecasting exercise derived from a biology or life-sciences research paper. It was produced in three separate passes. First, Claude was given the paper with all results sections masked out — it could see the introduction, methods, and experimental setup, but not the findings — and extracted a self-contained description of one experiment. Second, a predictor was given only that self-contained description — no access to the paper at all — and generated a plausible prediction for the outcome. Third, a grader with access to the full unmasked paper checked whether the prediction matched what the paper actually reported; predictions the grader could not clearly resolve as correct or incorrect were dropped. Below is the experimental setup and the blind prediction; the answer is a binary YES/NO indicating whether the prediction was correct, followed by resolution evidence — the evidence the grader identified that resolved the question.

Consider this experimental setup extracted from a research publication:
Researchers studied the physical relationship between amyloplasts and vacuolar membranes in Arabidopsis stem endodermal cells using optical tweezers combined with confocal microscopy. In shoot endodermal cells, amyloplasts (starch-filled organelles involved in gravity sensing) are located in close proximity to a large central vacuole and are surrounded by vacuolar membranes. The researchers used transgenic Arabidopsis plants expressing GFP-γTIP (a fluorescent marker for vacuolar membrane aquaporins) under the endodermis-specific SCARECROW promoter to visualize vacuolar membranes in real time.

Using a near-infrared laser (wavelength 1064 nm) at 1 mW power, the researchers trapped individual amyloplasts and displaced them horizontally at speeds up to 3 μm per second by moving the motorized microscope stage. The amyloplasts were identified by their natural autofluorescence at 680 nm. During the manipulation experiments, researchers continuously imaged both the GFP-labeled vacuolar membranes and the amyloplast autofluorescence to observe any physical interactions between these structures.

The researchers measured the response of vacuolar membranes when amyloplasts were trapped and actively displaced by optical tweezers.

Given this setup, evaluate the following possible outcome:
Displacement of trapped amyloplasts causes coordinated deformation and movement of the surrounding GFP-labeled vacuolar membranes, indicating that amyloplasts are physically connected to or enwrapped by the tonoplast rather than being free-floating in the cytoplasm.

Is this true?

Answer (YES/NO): YES